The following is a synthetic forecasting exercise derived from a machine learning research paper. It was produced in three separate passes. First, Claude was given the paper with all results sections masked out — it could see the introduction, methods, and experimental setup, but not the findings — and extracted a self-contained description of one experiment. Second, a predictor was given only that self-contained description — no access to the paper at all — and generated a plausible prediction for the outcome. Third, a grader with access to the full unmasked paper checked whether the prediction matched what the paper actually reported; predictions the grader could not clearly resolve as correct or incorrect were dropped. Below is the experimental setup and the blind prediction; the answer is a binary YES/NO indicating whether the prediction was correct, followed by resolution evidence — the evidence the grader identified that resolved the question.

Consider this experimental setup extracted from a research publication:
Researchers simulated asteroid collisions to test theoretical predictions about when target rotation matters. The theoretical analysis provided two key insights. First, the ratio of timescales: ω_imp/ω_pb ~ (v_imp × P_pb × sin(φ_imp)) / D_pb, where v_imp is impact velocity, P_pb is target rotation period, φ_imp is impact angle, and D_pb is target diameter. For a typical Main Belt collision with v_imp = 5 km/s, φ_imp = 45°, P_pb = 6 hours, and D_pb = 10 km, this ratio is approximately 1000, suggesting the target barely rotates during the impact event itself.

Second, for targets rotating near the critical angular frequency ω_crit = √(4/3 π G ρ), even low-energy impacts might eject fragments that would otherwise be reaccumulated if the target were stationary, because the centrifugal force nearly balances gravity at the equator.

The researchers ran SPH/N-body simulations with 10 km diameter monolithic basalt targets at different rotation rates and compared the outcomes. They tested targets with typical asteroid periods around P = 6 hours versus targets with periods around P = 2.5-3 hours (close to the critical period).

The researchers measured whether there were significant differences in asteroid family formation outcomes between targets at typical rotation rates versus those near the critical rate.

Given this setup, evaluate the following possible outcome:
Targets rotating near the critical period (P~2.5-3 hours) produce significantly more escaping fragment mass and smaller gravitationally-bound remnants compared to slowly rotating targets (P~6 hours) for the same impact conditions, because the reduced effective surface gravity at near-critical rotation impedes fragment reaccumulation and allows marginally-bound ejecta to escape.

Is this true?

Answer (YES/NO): YES